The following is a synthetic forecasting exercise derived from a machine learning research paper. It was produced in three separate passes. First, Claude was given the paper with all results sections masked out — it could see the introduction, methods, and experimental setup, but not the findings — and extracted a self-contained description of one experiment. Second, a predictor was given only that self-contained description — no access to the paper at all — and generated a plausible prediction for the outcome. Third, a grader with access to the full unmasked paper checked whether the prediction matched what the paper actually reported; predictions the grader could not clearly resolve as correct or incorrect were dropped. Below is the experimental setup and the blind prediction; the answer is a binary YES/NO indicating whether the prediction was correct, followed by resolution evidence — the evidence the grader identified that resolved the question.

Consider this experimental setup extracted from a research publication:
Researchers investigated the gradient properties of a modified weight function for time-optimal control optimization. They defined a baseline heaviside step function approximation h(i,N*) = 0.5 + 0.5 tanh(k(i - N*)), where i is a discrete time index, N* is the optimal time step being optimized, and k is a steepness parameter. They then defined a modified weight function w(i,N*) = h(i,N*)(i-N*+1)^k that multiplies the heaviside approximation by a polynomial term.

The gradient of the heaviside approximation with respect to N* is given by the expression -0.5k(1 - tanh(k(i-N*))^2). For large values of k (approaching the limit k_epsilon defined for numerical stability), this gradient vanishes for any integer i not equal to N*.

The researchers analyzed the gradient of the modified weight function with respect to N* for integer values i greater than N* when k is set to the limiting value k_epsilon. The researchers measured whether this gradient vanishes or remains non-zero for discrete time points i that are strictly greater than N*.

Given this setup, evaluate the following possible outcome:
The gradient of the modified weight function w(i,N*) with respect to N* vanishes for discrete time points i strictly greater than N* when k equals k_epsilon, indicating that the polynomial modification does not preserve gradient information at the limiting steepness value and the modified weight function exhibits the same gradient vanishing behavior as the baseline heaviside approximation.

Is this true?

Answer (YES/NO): NO